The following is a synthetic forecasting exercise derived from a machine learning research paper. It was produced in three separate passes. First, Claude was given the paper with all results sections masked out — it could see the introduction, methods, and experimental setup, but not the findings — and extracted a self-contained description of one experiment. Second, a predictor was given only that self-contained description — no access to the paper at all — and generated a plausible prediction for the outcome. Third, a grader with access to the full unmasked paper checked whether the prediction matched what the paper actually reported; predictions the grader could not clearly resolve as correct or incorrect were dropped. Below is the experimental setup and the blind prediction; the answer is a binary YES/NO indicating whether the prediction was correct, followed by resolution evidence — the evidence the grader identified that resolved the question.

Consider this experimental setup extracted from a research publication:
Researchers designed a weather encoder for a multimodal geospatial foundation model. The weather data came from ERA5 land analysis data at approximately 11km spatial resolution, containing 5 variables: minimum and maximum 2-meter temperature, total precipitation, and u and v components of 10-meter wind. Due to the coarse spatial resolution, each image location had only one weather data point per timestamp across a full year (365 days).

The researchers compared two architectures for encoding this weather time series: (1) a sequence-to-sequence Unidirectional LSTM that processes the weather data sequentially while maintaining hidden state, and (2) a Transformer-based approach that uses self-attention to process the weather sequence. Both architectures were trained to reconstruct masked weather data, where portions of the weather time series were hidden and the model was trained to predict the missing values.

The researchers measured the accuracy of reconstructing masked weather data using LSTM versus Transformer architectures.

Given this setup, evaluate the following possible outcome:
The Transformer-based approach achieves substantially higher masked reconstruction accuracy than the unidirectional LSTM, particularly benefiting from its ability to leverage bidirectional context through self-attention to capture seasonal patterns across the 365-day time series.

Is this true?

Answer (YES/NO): NO